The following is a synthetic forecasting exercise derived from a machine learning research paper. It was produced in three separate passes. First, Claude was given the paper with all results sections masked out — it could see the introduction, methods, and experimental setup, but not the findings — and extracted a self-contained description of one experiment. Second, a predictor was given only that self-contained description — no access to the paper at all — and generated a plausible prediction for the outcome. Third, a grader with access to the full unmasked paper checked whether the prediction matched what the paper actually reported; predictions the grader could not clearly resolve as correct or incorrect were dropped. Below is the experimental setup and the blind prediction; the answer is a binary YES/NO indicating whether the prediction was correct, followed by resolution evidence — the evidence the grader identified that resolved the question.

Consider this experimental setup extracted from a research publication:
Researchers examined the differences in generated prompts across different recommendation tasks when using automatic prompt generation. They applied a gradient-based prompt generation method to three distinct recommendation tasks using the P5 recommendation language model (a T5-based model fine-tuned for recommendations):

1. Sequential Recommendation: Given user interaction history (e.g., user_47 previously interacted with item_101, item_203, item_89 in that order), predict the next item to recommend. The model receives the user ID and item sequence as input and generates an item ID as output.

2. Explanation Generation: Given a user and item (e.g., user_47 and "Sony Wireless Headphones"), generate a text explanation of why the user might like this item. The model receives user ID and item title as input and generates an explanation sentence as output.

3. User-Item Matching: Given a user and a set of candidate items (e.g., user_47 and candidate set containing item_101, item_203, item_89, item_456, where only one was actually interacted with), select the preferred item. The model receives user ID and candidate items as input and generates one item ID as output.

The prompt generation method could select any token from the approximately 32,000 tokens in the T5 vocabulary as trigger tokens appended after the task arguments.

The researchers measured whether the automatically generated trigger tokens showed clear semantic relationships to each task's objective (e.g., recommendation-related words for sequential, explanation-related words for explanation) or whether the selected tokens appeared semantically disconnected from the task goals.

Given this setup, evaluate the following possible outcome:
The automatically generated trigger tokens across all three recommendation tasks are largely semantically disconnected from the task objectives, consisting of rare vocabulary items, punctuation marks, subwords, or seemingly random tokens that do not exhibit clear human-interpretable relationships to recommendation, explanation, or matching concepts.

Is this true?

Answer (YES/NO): NO